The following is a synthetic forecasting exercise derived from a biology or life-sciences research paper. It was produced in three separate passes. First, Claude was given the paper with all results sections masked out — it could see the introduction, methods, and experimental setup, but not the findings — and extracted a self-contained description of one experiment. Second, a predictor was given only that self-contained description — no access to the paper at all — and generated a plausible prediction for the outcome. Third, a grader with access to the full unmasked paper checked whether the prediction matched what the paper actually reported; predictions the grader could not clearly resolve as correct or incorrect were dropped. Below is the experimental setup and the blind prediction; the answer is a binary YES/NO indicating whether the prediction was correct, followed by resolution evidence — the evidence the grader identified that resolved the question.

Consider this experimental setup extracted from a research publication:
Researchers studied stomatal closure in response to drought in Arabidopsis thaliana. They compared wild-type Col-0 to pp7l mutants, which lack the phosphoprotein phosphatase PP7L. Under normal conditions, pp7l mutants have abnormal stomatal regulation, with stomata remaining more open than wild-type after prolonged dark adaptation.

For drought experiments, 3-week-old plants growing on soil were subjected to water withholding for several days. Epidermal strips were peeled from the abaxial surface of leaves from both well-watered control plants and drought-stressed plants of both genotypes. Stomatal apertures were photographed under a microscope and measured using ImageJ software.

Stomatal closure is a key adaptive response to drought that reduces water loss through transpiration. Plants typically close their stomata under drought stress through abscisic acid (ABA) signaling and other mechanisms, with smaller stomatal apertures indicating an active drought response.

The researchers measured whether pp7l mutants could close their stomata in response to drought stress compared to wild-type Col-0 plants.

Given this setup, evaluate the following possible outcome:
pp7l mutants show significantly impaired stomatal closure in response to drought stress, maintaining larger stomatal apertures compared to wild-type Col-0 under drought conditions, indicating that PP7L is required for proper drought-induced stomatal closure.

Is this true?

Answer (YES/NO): NO